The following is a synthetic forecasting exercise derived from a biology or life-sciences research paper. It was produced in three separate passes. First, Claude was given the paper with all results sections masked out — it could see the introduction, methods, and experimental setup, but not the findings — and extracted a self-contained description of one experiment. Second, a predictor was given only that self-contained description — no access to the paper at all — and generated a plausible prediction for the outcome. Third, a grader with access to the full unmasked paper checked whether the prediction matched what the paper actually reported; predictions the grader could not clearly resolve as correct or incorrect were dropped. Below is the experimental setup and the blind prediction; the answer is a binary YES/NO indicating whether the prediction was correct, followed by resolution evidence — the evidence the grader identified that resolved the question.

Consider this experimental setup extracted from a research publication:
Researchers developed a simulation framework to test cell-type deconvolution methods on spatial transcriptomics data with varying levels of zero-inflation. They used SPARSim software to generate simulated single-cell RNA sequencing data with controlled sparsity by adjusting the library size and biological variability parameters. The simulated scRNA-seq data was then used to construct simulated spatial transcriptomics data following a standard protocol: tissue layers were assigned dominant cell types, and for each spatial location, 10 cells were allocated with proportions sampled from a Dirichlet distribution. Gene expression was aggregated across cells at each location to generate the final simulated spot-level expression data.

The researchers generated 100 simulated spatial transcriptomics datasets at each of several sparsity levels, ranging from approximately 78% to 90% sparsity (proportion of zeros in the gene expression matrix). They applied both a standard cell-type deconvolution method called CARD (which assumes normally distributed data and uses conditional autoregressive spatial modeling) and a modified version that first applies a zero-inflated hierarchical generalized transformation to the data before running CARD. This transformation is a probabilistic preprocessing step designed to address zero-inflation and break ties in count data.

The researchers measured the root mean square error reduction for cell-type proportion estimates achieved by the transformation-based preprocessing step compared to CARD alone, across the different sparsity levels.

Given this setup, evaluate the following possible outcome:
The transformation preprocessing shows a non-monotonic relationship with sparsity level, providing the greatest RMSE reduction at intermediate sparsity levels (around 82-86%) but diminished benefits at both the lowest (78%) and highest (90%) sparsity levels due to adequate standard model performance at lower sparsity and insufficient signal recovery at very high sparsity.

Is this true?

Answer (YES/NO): NO